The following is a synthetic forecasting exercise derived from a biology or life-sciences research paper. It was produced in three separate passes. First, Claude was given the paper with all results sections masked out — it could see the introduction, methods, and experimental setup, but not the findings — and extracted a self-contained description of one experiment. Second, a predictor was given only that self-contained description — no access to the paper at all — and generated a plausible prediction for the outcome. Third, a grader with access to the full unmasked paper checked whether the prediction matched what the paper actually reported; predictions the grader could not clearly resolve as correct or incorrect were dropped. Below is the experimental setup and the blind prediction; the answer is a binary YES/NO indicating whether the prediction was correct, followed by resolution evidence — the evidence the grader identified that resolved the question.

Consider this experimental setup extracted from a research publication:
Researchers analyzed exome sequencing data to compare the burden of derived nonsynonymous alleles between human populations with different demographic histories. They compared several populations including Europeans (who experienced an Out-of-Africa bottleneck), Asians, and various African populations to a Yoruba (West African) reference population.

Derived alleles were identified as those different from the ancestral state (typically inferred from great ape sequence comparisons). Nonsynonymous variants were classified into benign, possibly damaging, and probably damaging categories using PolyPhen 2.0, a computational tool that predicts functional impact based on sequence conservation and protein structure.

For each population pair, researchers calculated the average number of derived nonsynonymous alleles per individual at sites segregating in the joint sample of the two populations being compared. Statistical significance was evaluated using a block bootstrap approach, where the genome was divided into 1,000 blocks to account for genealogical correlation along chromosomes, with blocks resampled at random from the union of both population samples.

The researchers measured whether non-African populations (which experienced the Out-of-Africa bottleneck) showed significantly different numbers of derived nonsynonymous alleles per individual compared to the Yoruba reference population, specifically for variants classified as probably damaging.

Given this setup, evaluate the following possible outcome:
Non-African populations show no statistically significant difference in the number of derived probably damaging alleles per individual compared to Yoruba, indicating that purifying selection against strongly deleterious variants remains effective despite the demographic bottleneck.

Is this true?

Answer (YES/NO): YES